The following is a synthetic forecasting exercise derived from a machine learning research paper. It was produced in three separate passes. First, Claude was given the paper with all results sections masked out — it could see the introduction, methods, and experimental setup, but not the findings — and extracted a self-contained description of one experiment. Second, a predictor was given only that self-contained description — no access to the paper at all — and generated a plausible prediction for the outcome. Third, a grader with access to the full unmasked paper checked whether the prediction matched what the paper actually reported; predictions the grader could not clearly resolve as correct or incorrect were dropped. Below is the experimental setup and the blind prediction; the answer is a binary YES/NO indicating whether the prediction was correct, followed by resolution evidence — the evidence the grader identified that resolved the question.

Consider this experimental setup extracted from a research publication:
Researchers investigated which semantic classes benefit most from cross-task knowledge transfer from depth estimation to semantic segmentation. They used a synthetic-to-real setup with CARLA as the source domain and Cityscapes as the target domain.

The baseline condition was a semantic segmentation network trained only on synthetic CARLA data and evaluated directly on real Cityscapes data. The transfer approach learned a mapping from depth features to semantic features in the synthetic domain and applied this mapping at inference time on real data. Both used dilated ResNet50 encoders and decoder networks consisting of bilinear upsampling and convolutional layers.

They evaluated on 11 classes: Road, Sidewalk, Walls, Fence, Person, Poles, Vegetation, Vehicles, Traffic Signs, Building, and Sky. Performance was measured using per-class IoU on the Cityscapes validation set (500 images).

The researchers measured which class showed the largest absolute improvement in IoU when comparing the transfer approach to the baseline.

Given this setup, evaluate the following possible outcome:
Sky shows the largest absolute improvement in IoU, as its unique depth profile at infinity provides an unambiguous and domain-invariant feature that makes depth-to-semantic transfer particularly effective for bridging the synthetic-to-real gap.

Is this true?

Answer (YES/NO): NO